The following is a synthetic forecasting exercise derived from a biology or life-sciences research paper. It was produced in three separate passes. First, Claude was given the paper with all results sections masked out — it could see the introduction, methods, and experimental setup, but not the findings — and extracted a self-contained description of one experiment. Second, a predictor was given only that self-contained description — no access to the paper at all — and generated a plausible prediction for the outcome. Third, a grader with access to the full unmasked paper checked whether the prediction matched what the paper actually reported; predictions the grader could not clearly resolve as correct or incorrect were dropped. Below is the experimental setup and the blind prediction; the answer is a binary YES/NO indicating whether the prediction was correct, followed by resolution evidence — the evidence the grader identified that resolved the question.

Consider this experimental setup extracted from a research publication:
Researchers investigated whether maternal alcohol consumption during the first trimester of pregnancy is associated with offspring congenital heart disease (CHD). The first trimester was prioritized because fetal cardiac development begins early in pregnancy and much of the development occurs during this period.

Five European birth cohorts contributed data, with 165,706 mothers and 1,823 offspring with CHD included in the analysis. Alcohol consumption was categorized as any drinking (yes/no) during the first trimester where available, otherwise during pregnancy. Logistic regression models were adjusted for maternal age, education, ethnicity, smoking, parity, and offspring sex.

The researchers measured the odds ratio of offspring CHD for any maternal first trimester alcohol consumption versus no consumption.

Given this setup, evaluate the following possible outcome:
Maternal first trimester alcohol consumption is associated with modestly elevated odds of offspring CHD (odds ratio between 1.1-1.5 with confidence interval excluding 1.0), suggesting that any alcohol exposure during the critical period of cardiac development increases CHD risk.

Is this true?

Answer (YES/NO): NO